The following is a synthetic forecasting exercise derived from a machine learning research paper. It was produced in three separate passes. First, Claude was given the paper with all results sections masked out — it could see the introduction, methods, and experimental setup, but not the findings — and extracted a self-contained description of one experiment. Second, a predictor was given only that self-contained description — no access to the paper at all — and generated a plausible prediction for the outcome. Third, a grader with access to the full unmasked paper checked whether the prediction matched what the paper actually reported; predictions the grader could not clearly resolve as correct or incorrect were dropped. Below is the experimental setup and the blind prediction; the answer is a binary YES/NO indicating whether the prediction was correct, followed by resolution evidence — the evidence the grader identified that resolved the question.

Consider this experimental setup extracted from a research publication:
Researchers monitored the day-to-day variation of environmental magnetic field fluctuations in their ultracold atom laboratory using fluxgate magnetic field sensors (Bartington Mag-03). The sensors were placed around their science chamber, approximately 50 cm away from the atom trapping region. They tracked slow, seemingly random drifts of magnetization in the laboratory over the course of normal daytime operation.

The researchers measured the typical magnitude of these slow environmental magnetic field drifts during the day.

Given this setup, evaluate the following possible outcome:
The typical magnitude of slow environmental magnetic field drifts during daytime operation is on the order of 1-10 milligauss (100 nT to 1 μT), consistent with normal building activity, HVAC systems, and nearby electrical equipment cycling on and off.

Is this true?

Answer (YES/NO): YES